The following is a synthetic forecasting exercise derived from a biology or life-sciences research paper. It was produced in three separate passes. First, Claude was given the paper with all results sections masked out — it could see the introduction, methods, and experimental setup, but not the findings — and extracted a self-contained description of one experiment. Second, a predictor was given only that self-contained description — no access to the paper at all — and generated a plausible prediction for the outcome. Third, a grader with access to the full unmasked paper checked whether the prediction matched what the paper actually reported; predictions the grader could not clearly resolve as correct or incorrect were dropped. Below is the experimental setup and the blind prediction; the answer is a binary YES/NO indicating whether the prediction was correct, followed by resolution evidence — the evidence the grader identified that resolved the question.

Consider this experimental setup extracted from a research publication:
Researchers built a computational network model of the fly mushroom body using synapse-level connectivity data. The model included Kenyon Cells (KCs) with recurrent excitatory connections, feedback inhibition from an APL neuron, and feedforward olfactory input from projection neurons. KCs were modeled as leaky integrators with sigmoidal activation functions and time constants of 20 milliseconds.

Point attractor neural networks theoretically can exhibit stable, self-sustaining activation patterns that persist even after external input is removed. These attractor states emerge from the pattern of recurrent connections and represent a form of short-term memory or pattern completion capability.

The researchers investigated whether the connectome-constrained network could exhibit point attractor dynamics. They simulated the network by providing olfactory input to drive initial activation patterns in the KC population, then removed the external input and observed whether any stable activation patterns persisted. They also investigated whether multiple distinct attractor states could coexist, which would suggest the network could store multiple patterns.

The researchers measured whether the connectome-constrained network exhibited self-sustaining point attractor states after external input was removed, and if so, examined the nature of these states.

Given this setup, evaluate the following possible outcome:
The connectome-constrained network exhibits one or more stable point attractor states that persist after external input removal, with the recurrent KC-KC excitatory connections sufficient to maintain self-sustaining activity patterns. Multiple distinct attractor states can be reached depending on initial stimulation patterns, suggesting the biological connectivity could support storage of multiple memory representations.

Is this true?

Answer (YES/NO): YES